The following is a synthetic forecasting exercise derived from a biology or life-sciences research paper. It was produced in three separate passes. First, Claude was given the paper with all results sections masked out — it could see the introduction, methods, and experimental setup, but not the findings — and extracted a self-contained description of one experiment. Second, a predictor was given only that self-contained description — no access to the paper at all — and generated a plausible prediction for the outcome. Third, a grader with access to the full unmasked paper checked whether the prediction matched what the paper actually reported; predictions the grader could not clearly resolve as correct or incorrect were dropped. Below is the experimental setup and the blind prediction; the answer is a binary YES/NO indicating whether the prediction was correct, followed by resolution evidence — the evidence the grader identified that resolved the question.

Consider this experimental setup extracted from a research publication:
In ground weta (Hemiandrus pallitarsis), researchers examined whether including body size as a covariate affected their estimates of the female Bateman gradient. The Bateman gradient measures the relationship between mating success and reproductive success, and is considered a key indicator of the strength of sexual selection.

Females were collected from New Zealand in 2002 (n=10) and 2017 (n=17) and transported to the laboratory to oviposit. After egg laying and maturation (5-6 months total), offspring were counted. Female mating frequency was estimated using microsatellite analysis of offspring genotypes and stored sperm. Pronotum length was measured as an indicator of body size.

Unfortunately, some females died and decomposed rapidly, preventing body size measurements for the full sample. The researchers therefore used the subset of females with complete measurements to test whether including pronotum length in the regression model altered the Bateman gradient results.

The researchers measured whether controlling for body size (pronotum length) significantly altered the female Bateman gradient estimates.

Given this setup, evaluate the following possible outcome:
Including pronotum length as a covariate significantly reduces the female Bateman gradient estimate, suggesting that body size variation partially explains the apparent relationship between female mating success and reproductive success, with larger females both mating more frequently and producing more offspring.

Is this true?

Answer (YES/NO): NO